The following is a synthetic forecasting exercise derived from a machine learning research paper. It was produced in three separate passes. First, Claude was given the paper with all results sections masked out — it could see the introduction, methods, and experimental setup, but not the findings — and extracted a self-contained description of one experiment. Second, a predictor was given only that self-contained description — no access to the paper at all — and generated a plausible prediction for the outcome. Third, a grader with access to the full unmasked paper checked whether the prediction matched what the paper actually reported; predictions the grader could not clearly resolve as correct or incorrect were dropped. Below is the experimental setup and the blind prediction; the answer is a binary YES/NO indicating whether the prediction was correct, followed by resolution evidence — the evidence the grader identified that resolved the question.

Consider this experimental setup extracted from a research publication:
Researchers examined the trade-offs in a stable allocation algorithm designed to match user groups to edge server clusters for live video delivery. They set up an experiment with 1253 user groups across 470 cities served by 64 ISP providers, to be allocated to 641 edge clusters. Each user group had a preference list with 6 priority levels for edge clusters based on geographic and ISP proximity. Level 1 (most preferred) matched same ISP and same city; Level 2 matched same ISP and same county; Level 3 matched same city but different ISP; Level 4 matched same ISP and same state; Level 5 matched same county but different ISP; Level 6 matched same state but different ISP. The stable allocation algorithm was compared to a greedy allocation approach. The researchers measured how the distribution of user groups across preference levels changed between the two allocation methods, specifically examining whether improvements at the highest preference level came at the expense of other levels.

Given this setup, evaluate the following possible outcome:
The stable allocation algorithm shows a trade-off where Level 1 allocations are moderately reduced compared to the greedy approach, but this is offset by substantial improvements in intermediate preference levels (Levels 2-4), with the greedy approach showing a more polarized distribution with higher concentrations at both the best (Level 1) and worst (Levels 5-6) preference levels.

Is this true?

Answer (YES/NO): NO